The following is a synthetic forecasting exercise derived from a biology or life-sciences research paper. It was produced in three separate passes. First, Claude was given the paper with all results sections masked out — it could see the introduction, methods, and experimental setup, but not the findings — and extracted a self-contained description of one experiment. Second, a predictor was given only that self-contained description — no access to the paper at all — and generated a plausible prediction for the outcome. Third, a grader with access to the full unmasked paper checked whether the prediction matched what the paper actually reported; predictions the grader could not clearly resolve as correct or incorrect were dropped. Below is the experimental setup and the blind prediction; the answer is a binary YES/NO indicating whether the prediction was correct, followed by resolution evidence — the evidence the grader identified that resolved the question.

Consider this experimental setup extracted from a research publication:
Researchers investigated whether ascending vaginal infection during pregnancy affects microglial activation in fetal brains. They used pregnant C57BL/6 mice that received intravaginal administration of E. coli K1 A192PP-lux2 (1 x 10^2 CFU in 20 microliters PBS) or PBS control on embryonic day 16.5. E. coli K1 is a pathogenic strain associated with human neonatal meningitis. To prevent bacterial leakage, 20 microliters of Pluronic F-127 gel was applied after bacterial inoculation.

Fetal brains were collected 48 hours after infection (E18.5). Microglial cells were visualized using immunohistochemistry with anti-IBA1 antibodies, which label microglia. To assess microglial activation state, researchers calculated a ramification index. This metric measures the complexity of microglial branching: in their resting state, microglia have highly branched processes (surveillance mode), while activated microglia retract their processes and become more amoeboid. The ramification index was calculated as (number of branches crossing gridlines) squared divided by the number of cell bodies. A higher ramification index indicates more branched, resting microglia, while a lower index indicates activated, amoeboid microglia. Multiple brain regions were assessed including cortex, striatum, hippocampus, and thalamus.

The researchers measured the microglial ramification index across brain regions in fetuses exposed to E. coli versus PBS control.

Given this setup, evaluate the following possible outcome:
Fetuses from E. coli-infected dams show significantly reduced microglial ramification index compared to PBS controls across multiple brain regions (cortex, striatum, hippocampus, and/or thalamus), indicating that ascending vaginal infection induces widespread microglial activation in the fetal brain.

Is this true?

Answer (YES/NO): NO